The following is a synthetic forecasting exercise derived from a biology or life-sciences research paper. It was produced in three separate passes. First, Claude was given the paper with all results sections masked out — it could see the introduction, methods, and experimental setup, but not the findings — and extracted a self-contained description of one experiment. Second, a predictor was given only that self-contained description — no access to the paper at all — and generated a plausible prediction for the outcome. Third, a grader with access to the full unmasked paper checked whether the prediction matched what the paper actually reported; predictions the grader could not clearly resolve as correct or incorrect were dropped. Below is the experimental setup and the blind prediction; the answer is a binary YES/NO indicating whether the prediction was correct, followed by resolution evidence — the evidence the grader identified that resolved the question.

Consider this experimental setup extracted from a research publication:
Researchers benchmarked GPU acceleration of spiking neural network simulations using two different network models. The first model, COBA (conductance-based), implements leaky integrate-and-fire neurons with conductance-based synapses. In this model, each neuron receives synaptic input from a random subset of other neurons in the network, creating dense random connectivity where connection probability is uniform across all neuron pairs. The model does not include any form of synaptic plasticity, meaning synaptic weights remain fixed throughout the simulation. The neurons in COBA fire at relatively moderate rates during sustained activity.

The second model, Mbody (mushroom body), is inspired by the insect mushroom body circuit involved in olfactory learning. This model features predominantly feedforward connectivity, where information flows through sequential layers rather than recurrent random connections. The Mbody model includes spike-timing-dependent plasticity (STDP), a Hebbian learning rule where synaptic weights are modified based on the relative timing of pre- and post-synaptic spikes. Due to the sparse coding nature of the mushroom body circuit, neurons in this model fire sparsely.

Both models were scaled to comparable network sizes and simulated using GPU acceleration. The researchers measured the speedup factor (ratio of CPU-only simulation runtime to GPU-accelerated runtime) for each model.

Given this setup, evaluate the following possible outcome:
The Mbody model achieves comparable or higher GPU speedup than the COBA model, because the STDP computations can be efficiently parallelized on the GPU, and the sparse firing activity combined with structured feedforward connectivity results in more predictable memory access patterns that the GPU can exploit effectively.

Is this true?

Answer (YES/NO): YES